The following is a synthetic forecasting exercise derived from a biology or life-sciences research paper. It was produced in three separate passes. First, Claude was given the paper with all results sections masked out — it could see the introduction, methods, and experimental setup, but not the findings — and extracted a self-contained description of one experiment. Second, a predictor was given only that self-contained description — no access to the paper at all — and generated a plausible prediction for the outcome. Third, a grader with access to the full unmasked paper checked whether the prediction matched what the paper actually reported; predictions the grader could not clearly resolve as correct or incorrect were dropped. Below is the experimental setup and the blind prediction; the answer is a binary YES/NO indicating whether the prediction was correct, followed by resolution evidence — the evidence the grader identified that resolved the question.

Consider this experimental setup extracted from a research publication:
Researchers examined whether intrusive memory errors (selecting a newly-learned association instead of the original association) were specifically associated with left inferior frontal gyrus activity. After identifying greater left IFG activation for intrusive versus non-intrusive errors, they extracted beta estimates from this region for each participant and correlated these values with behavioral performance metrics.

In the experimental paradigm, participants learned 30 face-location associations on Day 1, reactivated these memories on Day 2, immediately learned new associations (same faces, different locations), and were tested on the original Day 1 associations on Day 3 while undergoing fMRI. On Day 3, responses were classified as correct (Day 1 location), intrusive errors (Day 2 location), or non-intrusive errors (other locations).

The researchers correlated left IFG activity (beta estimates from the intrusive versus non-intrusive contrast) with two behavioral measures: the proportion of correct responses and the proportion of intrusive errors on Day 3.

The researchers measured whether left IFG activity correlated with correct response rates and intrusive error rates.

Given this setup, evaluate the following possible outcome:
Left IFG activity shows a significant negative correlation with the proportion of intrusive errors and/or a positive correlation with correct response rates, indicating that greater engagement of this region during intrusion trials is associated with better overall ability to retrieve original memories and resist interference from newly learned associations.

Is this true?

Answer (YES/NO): YES